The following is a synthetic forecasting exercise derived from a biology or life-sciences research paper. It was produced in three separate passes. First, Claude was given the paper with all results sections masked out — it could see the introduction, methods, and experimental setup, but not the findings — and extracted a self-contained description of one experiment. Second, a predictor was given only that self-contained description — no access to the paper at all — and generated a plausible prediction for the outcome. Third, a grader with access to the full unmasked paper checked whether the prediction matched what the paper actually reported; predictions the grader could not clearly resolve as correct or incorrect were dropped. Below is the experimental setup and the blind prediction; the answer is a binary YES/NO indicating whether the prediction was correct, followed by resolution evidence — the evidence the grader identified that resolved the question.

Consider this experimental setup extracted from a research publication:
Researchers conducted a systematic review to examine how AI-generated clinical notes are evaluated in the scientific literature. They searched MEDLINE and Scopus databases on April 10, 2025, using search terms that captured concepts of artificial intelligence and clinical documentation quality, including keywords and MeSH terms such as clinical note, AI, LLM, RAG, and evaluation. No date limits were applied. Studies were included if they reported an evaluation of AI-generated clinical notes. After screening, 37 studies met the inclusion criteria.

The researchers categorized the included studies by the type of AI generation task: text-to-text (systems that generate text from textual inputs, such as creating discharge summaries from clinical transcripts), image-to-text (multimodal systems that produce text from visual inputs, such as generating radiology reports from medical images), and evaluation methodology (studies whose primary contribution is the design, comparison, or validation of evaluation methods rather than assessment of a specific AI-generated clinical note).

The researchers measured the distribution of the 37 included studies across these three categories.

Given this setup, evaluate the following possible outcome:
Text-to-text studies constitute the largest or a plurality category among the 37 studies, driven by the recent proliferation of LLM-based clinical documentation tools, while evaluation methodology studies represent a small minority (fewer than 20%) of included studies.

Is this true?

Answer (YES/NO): YES